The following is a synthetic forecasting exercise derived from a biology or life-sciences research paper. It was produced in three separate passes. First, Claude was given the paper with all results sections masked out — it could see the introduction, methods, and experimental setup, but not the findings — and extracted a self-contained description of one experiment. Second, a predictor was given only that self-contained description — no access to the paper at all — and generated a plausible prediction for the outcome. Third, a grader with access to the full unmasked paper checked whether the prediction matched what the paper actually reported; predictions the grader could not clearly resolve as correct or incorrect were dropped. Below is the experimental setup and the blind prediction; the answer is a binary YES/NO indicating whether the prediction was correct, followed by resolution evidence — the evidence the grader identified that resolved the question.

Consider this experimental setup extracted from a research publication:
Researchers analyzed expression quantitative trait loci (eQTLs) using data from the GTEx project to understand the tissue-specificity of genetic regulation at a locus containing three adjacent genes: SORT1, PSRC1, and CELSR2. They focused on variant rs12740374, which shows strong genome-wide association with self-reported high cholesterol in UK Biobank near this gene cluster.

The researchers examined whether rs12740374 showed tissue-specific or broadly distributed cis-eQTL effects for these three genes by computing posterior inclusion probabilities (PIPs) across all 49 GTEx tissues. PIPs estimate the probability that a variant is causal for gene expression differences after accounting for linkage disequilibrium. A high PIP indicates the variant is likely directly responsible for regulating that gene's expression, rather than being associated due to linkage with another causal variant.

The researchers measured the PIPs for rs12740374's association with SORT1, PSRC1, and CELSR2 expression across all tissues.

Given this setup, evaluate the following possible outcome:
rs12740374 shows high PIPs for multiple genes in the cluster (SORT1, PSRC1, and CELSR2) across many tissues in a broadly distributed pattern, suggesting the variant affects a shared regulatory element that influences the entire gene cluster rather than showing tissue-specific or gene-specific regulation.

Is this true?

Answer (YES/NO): NO